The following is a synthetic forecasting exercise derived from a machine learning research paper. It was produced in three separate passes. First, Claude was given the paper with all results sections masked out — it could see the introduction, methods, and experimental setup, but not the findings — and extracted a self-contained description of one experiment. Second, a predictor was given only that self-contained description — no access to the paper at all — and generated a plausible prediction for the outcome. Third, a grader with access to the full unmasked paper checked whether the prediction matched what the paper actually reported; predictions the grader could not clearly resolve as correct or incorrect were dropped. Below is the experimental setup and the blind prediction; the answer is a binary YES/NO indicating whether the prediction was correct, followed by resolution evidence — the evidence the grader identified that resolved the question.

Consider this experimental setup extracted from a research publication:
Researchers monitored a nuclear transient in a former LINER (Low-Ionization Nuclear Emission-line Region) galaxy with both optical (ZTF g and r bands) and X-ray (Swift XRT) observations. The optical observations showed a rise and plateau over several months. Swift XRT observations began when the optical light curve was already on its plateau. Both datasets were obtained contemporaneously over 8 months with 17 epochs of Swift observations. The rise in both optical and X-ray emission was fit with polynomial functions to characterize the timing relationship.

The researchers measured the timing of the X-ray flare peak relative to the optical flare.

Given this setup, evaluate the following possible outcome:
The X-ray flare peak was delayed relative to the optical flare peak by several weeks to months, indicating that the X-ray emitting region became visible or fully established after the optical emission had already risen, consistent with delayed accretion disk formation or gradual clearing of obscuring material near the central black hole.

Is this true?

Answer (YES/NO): YES